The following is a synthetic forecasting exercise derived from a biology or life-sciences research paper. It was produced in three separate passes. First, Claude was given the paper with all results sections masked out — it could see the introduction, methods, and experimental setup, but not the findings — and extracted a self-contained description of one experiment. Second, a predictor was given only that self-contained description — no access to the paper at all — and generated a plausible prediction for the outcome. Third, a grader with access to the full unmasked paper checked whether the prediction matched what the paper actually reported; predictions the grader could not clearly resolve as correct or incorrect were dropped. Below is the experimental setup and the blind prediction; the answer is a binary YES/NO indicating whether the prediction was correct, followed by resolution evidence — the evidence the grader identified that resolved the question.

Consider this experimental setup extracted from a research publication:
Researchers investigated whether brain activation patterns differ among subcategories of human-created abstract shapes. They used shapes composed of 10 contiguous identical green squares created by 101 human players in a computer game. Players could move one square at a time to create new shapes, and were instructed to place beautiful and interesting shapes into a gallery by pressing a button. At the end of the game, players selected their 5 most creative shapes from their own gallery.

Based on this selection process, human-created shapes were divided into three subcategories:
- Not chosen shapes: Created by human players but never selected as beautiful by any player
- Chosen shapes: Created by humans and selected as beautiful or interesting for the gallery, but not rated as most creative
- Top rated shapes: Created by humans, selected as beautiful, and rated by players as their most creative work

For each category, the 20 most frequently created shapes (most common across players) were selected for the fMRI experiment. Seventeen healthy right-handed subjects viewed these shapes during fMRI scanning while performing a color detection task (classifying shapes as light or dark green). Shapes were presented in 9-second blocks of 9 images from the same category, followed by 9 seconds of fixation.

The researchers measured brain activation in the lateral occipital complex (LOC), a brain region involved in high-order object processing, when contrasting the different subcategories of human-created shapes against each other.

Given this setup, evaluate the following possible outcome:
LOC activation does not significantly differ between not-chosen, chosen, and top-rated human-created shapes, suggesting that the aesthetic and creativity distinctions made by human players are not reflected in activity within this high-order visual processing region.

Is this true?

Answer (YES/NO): NO